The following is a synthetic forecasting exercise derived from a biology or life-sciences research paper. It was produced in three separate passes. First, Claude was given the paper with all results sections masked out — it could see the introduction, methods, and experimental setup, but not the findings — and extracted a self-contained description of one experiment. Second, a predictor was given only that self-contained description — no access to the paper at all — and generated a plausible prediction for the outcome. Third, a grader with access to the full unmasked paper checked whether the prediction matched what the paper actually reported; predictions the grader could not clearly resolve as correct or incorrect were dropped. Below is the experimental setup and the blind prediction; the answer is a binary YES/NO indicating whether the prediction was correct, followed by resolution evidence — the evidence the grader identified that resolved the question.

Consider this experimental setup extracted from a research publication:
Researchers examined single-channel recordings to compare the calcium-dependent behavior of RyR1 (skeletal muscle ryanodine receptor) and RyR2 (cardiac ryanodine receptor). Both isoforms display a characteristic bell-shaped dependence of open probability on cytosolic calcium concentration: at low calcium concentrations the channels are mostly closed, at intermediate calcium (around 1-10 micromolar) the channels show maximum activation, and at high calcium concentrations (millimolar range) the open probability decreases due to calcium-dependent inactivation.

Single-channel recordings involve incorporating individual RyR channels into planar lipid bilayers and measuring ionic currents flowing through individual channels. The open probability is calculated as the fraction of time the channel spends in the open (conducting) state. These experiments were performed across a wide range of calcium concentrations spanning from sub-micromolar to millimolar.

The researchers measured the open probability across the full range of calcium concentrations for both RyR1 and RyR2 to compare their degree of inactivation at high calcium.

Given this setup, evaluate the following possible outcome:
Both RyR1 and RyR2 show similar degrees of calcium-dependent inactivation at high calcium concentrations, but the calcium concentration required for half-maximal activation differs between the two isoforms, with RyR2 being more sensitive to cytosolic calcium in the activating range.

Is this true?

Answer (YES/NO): NO